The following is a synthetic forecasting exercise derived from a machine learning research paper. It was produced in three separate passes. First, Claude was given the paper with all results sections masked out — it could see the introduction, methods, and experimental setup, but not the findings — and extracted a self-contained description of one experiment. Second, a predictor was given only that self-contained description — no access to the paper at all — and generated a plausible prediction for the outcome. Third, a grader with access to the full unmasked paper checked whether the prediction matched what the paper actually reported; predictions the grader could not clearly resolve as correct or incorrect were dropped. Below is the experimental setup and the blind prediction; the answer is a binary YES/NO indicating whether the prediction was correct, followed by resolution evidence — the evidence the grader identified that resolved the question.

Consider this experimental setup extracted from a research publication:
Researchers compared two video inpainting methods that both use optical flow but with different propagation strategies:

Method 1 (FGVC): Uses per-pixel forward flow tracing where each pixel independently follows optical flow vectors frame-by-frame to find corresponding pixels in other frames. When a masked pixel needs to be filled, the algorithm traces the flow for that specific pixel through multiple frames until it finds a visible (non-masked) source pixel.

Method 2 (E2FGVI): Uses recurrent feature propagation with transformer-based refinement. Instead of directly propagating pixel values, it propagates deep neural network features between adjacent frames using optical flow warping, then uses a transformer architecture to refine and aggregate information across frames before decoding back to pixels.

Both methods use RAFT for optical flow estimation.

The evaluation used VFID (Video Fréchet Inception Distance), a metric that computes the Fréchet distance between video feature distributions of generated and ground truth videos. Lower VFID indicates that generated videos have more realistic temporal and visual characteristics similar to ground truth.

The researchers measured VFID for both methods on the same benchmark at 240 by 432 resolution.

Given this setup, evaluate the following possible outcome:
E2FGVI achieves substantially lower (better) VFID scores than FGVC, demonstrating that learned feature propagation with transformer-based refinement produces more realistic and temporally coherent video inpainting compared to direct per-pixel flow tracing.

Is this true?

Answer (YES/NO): YES